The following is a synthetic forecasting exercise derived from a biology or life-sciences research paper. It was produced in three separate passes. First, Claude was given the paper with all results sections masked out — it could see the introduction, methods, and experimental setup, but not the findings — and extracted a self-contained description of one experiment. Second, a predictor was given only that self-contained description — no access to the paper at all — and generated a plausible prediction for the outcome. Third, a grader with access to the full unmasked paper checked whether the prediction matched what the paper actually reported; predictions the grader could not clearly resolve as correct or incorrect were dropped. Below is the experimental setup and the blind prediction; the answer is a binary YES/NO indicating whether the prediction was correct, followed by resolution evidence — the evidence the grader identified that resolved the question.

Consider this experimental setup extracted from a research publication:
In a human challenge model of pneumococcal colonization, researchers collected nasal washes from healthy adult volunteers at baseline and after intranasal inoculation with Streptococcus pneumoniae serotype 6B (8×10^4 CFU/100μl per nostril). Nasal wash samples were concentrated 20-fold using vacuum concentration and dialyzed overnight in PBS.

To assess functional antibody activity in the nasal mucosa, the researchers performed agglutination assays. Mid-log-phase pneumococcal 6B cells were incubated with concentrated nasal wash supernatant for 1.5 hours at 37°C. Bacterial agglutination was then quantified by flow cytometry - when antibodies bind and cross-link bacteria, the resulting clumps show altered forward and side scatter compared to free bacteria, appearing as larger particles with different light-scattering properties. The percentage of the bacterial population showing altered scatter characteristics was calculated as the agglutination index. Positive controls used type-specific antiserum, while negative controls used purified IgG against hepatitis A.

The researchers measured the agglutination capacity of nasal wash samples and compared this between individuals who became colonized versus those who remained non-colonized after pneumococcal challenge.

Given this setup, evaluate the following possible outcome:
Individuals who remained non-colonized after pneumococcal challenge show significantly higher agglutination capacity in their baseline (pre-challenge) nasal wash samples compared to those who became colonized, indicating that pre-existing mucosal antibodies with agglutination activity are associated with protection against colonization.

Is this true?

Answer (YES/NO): NO